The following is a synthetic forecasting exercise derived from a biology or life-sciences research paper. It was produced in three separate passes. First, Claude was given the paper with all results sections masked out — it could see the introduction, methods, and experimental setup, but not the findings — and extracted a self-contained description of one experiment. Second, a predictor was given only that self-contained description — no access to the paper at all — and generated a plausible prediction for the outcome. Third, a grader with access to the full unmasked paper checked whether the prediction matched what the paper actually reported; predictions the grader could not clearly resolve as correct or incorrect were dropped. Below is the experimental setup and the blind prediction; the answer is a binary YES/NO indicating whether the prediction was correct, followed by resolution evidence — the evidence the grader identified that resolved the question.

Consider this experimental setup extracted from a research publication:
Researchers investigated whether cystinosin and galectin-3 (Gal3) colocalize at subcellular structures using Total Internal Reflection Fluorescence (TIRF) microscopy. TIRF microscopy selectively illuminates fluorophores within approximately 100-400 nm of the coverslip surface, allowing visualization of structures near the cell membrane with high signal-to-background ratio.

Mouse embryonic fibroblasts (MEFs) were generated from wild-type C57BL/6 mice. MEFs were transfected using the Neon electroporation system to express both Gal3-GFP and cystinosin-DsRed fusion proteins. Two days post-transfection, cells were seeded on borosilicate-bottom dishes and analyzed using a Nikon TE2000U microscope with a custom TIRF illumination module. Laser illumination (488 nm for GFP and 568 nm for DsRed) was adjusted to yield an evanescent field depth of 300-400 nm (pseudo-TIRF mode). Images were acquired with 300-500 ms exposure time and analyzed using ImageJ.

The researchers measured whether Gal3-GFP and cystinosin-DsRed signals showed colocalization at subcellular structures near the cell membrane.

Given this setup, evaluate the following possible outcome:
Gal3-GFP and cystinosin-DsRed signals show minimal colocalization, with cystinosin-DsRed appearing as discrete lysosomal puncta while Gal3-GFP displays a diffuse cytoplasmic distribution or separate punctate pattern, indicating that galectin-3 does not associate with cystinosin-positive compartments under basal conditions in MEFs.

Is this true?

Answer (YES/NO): NO